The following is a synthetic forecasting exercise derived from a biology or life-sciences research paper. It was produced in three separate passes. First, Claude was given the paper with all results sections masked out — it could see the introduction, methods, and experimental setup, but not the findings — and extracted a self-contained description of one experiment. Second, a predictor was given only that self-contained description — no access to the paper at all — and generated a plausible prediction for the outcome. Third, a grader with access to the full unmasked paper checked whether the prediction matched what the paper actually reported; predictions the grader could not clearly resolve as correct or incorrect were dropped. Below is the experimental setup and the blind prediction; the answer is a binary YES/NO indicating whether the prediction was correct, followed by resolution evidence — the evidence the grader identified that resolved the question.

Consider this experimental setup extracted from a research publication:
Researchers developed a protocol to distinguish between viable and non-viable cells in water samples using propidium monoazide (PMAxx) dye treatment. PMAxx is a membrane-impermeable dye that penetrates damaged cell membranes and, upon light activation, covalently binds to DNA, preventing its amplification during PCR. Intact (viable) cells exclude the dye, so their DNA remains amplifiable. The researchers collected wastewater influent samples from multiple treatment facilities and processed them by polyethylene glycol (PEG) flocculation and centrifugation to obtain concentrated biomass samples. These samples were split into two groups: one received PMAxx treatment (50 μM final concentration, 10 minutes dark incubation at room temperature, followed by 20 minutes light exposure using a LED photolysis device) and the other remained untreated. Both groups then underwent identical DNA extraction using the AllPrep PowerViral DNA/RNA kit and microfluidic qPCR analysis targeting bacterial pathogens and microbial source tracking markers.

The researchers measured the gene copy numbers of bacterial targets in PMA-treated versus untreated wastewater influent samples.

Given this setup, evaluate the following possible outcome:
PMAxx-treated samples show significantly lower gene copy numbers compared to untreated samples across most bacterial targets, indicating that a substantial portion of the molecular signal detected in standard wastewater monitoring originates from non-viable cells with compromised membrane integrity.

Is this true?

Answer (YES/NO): YES